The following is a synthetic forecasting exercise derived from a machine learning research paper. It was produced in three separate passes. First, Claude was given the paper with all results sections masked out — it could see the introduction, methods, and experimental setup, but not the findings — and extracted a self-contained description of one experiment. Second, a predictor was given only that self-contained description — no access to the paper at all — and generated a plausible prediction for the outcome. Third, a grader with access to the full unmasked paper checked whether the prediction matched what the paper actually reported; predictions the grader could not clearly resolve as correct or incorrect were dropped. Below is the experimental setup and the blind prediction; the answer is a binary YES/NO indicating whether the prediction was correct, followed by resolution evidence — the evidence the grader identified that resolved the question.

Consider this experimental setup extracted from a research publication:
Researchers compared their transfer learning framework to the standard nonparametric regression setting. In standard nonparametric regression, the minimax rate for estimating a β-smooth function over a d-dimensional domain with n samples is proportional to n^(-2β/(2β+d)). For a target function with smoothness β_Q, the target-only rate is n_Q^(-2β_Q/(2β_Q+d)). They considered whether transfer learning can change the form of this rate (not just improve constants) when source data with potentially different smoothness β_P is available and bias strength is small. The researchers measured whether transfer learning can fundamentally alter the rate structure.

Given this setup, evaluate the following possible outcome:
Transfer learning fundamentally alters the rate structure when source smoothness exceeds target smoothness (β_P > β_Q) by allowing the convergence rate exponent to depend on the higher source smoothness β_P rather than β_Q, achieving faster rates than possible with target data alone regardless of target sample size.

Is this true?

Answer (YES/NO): YES